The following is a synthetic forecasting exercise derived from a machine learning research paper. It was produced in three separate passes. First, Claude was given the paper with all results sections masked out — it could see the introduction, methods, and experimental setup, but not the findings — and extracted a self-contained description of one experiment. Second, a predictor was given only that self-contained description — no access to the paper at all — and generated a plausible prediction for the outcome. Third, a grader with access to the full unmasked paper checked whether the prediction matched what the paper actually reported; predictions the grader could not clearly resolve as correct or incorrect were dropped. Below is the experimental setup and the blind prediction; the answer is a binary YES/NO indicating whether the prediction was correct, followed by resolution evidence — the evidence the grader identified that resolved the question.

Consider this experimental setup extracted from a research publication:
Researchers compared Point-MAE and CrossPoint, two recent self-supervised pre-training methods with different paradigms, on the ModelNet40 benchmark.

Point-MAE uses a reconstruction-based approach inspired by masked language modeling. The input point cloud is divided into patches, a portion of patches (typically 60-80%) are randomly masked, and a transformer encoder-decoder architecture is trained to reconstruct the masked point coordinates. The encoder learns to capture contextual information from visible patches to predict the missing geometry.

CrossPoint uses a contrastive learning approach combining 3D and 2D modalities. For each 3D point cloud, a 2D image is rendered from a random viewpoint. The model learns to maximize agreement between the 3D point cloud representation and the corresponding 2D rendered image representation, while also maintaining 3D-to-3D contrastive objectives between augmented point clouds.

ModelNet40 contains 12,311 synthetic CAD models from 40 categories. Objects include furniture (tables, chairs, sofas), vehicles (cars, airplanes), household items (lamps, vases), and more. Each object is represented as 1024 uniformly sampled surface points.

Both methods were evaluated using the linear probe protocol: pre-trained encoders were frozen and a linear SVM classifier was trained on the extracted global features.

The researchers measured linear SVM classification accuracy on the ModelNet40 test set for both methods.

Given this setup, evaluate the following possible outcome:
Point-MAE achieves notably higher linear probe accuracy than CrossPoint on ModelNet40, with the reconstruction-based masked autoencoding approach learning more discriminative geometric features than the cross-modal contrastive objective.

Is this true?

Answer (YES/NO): NO